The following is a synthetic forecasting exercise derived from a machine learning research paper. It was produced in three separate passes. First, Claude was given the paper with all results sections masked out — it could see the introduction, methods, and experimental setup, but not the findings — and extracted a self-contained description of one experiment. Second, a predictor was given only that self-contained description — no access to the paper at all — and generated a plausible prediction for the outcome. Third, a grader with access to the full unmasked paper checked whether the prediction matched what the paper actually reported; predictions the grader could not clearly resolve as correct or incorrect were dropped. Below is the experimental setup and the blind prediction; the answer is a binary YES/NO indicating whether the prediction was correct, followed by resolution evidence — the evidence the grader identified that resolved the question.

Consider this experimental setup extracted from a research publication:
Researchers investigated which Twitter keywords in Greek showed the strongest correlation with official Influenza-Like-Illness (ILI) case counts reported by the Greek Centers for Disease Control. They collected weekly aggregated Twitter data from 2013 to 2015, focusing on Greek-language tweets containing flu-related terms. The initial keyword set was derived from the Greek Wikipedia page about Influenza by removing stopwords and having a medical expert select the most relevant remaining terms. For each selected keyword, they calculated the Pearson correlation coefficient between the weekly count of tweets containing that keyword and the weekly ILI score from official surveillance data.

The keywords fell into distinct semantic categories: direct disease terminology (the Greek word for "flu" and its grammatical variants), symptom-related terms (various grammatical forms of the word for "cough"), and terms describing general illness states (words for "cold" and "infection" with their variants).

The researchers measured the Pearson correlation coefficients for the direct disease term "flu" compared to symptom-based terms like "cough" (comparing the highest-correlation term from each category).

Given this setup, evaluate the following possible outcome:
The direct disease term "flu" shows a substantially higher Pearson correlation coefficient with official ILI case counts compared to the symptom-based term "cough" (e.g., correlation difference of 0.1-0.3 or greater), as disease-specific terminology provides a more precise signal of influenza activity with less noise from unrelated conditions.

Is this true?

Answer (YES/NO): NO